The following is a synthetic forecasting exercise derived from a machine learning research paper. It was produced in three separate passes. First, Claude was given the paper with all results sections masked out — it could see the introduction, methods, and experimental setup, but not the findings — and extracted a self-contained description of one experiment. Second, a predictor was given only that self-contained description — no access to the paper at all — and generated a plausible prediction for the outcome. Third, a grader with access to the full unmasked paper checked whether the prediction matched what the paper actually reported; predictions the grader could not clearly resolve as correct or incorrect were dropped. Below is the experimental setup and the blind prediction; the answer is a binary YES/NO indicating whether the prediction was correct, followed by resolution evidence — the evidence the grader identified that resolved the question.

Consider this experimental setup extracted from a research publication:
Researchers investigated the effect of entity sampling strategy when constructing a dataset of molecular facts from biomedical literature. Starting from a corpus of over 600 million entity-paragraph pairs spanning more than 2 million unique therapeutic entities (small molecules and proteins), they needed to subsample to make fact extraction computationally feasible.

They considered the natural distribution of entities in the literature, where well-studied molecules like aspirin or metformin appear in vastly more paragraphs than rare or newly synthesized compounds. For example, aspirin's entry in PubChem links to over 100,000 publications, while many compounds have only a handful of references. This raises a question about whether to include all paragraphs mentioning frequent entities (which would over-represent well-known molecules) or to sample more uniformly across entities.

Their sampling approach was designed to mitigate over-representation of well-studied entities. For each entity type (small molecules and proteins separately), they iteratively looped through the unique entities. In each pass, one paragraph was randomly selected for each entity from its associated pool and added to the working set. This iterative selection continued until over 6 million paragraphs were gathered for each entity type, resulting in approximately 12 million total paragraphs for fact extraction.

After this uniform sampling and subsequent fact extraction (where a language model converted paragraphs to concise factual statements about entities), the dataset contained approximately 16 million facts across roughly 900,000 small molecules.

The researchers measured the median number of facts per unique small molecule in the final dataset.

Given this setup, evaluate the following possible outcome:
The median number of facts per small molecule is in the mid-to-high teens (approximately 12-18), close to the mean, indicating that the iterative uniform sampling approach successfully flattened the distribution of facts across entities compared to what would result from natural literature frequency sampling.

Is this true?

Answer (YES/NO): NO